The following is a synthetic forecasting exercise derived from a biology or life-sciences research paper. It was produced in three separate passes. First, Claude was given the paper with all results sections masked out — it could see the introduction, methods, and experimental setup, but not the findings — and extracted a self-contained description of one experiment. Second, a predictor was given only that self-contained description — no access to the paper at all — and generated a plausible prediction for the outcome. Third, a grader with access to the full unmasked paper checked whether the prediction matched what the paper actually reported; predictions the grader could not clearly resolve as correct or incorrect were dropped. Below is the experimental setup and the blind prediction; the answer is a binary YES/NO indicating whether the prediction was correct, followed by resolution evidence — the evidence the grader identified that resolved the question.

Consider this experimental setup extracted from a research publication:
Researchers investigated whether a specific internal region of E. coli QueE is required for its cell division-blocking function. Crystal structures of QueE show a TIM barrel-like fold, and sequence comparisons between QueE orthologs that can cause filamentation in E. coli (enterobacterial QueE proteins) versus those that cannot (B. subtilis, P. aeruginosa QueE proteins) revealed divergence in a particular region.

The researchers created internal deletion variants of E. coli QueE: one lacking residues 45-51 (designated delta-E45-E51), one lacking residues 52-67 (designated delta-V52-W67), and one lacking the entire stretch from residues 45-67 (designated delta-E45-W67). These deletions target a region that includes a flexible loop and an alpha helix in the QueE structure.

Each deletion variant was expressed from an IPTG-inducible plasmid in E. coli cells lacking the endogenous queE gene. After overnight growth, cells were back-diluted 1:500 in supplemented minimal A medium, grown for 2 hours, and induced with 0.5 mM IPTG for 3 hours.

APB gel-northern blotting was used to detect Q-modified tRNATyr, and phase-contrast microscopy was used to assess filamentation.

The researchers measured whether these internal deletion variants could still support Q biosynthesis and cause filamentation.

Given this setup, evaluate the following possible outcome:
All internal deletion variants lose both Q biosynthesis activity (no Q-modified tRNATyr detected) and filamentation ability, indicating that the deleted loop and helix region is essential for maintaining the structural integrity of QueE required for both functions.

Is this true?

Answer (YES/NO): NO